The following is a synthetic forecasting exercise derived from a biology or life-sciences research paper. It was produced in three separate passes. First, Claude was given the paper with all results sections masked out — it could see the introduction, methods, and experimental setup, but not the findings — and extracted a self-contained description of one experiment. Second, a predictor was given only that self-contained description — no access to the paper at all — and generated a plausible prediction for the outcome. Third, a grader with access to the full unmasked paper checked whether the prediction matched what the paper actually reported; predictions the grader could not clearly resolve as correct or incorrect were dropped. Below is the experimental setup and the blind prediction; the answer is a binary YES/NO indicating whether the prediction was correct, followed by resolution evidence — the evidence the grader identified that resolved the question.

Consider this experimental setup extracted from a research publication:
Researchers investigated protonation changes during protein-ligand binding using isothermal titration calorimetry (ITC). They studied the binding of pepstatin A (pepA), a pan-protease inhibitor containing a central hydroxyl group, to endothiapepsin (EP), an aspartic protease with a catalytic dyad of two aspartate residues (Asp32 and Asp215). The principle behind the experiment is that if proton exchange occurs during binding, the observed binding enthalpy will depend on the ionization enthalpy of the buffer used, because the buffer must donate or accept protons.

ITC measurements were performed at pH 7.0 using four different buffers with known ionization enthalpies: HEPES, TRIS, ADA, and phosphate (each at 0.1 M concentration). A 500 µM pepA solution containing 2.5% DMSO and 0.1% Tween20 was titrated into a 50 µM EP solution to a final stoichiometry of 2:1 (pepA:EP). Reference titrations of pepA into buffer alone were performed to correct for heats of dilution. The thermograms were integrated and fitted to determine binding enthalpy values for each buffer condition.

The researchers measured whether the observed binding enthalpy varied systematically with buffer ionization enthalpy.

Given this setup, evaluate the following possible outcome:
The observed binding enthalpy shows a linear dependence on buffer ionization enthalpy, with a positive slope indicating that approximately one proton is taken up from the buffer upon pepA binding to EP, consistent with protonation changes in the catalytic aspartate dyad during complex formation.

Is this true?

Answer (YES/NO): NO